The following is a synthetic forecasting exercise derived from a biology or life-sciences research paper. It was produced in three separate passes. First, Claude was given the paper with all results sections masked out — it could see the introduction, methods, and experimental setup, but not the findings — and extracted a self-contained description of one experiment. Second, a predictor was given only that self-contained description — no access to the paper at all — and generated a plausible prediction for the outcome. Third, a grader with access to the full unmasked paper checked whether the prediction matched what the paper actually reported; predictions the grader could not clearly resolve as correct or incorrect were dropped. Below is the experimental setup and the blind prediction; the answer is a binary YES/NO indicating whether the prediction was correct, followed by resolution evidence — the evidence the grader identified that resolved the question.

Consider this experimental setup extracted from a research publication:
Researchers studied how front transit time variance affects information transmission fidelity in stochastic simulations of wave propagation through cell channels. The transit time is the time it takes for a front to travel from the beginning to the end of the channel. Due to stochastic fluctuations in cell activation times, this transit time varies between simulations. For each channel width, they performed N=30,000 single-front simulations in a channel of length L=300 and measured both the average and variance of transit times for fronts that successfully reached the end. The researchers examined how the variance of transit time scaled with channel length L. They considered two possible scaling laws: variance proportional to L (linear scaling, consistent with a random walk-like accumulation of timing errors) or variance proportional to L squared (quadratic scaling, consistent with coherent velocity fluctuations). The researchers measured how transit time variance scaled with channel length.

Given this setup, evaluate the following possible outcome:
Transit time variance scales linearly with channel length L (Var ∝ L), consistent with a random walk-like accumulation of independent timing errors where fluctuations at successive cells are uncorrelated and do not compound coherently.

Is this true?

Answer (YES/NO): YES